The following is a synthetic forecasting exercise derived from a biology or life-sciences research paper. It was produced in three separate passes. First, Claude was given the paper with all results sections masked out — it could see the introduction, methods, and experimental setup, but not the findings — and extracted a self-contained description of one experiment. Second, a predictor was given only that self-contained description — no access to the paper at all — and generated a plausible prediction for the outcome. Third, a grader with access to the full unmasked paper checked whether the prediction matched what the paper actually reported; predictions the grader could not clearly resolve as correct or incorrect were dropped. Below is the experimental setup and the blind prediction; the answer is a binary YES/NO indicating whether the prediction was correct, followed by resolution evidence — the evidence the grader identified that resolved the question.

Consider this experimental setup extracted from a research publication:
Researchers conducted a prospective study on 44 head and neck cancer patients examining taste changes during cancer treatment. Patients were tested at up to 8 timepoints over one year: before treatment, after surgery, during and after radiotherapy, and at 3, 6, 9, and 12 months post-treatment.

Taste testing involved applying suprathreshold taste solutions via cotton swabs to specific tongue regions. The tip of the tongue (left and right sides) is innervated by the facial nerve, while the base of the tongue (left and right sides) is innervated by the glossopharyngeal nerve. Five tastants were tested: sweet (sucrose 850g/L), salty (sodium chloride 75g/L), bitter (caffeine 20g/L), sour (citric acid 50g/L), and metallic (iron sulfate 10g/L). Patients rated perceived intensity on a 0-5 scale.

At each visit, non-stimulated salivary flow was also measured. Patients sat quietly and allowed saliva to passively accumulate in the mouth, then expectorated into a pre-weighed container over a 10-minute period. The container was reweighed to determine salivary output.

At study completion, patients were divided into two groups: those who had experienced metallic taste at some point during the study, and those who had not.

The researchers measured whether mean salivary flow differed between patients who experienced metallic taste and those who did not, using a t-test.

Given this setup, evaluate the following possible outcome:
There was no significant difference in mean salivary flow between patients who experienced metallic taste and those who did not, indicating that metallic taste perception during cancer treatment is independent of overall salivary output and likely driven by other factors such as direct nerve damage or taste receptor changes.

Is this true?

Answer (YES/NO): YES